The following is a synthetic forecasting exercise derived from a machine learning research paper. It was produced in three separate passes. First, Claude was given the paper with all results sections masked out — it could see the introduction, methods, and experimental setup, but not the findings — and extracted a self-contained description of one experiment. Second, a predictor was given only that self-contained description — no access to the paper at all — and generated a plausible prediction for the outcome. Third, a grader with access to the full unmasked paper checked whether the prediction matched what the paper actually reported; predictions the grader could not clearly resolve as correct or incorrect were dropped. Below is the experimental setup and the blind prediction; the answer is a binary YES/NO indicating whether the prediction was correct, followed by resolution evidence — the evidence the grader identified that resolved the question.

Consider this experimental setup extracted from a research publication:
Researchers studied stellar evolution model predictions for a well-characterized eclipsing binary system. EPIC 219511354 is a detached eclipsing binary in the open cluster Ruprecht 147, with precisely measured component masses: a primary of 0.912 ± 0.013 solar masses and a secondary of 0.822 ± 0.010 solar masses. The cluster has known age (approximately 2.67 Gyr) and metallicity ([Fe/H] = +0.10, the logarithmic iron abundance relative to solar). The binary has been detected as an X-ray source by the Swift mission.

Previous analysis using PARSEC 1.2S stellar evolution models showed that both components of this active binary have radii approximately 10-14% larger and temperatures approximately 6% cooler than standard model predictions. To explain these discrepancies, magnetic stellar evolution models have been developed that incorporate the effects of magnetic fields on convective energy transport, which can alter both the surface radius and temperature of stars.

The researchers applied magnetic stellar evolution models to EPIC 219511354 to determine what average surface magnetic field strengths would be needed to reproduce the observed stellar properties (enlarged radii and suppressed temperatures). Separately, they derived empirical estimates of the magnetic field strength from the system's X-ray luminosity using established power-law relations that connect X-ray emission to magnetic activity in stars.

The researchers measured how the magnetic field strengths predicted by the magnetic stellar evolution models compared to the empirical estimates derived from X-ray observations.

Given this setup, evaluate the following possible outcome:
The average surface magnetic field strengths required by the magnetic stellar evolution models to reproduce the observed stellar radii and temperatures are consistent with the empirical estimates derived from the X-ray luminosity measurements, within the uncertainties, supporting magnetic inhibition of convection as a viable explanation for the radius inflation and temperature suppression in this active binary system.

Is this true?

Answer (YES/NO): YES